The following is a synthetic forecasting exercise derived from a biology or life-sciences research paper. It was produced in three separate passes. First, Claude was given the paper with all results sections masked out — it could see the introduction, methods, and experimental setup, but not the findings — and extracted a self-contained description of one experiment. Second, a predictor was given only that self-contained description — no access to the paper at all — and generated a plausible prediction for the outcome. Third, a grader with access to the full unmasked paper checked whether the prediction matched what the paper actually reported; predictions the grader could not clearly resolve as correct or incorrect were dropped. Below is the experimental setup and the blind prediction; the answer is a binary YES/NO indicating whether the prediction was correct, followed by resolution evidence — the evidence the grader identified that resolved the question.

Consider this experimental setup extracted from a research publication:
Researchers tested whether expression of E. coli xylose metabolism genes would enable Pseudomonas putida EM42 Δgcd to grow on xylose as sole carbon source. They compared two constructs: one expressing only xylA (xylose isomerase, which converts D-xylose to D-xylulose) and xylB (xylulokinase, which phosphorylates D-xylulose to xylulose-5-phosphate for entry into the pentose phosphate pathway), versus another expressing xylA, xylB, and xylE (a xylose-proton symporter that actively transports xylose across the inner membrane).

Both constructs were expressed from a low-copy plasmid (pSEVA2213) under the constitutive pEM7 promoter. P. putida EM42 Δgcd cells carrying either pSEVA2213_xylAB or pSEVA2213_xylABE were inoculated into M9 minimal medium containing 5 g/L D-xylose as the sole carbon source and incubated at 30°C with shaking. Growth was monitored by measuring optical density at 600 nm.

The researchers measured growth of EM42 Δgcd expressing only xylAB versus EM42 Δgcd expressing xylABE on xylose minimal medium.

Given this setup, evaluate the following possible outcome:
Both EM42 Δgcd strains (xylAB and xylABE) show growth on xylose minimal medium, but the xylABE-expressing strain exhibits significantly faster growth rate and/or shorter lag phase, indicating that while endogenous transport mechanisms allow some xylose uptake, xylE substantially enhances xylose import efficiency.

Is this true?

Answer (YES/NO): YES